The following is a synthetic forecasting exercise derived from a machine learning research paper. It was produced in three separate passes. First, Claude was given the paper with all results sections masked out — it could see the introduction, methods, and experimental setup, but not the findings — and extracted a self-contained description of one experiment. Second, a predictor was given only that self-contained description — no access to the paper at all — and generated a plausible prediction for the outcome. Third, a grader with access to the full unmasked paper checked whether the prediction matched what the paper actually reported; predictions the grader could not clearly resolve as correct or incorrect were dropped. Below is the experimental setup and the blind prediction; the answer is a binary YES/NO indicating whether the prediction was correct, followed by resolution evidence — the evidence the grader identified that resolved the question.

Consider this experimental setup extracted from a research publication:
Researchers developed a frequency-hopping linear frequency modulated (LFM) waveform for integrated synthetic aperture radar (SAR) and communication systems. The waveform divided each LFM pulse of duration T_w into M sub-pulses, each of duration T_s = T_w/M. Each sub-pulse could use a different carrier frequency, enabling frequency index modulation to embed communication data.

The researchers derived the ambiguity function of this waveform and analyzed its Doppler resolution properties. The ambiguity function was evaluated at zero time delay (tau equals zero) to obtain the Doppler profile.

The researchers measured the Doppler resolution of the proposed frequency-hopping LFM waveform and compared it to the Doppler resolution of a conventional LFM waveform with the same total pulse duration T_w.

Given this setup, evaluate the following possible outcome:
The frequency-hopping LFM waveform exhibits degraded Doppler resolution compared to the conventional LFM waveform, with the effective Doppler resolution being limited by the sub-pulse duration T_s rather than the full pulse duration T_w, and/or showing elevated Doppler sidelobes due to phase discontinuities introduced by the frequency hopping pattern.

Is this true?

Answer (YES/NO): NO